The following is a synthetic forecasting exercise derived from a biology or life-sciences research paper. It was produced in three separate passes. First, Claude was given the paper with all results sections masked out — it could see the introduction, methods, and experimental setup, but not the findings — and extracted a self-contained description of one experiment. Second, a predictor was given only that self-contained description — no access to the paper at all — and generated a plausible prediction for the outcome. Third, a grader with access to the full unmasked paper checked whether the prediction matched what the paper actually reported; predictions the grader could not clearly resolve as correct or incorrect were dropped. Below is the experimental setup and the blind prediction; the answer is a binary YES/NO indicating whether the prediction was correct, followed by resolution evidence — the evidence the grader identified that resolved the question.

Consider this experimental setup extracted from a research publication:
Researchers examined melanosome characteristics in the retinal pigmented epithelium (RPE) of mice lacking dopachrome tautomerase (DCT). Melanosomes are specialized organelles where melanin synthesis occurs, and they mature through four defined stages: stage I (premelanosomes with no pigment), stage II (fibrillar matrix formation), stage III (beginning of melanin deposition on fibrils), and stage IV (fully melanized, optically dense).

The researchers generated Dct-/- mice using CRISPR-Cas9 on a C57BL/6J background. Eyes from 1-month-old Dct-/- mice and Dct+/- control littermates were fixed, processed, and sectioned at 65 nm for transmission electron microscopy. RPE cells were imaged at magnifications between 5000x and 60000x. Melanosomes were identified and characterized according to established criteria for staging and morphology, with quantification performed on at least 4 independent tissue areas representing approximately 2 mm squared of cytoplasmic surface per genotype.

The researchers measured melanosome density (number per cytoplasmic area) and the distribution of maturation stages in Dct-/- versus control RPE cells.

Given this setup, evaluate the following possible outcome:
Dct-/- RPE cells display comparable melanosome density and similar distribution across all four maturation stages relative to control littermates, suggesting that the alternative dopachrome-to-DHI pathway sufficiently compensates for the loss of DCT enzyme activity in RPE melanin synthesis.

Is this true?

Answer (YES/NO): NO